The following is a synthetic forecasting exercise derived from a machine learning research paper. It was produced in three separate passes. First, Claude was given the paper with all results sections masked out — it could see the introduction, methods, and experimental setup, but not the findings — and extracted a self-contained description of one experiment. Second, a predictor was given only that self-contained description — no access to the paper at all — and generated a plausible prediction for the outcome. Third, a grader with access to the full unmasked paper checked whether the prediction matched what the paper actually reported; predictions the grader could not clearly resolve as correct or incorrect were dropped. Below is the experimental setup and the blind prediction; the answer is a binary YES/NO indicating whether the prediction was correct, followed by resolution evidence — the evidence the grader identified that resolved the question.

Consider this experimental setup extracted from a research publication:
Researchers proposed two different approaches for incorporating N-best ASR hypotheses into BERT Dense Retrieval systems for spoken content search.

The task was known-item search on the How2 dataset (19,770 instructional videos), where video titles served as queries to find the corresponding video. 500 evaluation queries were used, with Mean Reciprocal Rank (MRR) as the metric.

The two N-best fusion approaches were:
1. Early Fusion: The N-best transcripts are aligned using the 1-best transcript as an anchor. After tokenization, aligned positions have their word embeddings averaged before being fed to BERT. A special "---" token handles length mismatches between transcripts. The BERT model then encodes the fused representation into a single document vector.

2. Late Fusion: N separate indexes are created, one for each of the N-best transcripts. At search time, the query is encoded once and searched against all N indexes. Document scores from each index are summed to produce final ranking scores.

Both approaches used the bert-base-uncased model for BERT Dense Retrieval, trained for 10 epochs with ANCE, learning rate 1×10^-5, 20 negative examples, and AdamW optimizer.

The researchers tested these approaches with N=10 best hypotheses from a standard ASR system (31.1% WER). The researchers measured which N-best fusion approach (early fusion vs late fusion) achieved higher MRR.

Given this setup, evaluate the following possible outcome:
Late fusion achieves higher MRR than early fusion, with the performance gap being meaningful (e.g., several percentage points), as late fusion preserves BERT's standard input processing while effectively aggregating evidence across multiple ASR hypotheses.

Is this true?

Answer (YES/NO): NO